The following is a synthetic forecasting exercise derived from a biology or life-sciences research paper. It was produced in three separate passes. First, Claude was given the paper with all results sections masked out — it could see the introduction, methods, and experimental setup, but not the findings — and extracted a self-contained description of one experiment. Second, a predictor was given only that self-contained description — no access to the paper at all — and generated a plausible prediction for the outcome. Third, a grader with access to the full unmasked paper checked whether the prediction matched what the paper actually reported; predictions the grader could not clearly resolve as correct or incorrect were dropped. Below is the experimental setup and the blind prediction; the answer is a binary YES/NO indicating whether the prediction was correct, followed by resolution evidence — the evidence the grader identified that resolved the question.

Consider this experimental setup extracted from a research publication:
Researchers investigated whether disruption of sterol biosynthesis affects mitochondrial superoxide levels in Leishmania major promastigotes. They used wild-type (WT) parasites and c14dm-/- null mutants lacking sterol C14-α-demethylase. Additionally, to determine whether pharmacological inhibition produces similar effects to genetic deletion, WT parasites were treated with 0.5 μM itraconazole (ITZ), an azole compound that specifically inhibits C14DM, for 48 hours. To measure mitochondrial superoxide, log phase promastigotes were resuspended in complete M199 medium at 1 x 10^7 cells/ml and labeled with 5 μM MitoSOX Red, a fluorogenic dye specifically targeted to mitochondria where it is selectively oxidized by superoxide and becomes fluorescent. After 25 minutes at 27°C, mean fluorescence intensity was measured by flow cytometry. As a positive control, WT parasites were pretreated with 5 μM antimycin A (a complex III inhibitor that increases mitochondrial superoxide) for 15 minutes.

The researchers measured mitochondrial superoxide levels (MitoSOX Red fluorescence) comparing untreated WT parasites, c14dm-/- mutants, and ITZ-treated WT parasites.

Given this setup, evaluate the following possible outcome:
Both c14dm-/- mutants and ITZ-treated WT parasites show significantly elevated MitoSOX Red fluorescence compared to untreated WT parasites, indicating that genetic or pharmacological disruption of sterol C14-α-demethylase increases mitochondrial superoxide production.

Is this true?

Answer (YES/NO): YES